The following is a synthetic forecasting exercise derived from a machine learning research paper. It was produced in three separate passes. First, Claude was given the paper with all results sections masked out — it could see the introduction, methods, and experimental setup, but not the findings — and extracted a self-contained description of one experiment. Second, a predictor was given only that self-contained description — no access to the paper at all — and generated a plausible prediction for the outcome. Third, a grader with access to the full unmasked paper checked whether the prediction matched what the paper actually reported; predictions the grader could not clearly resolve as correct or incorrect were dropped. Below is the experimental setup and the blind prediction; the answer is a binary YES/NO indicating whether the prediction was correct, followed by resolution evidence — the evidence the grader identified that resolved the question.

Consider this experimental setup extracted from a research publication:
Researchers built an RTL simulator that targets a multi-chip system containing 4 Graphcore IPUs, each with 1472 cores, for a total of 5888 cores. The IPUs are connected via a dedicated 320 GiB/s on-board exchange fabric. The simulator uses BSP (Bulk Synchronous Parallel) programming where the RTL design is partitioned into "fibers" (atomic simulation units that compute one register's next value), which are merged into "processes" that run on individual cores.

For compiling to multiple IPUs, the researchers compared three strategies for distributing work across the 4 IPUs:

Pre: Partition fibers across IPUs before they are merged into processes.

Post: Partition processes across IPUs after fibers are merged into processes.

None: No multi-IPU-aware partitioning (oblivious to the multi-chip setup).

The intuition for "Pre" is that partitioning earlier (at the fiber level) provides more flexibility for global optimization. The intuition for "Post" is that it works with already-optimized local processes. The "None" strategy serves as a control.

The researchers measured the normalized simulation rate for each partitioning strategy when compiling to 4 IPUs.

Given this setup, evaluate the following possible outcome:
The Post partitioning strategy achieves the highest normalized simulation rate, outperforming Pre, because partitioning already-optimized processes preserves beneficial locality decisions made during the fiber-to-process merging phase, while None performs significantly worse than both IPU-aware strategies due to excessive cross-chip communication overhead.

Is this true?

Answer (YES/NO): NO